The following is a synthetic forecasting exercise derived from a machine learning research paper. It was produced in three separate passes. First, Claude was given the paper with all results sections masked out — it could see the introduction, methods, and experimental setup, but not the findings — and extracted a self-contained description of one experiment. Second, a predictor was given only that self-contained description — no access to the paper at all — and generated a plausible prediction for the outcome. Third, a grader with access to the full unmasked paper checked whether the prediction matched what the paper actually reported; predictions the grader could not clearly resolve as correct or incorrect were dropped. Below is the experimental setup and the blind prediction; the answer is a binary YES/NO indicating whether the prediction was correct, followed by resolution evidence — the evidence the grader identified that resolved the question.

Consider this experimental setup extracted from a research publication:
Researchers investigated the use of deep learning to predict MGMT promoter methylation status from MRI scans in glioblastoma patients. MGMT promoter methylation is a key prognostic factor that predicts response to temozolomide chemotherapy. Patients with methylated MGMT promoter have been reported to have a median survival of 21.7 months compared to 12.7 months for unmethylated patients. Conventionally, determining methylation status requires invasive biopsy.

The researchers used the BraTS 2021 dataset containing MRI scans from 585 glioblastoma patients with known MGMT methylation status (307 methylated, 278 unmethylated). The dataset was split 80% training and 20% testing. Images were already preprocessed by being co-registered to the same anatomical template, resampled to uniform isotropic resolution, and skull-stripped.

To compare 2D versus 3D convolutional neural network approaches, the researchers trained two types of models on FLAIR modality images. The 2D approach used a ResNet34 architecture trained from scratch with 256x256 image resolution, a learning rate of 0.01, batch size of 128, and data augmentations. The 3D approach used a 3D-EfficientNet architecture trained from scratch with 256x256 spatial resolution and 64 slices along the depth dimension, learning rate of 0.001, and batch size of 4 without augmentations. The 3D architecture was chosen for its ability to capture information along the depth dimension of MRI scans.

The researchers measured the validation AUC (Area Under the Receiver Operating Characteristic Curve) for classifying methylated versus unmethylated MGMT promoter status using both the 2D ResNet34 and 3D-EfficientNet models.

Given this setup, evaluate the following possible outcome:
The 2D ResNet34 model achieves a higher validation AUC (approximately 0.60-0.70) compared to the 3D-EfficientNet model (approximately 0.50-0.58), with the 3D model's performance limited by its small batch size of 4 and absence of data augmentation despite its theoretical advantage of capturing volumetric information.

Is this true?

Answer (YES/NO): NO